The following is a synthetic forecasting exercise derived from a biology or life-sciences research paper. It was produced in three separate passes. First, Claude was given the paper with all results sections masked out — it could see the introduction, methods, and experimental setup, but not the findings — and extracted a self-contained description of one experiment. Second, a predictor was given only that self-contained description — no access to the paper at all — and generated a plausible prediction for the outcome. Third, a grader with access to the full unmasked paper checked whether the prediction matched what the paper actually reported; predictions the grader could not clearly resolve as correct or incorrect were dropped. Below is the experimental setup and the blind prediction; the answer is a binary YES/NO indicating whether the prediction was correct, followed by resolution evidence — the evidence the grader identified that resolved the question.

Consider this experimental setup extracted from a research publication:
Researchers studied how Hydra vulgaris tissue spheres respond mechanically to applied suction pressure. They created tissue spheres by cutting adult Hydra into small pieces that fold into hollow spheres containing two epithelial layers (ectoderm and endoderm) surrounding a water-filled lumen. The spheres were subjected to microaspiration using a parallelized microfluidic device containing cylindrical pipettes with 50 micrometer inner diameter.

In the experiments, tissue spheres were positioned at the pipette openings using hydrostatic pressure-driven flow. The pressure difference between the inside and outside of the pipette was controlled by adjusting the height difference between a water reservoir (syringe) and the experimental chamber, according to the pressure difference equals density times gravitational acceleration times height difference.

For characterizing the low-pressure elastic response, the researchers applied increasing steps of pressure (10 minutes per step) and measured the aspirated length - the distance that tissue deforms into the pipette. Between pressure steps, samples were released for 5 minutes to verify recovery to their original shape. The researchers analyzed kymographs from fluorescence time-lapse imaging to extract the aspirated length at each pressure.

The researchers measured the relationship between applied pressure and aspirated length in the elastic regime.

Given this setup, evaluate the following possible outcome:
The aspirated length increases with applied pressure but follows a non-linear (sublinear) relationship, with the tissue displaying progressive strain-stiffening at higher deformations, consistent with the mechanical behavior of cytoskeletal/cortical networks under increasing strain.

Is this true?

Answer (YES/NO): NO